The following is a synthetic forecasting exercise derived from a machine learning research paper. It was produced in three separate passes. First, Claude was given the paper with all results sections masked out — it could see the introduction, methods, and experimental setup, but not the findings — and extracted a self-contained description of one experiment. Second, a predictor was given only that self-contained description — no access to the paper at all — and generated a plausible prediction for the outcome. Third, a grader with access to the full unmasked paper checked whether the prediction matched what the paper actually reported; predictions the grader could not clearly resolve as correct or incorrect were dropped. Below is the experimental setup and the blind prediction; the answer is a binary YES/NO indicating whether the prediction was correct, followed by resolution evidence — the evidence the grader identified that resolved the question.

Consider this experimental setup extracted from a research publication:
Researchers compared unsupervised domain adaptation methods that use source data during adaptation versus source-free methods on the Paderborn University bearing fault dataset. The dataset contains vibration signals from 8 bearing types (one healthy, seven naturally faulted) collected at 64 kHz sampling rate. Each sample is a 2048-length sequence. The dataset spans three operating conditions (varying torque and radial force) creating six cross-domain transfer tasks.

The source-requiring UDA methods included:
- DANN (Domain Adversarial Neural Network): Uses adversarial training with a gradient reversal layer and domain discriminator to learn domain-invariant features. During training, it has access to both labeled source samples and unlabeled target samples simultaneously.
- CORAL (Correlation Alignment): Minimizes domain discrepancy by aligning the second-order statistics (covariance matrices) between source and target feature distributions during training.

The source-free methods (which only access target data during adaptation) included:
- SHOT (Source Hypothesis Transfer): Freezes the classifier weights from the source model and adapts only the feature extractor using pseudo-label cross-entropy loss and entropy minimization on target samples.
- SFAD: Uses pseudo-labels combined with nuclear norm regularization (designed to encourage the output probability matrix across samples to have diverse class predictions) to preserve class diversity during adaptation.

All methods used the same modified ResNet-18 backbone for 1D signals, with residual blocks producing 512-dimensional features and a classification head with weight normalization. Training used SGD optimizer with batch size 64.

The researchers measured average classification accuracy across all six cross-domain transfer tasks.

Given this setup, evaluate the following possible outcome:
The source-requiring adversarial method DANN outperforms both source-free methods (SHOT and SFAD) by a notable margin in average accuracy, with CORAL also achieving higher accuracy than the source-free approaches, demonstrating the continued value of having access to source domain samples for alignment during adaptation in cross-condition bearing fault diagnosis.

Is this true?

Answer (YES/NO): NO